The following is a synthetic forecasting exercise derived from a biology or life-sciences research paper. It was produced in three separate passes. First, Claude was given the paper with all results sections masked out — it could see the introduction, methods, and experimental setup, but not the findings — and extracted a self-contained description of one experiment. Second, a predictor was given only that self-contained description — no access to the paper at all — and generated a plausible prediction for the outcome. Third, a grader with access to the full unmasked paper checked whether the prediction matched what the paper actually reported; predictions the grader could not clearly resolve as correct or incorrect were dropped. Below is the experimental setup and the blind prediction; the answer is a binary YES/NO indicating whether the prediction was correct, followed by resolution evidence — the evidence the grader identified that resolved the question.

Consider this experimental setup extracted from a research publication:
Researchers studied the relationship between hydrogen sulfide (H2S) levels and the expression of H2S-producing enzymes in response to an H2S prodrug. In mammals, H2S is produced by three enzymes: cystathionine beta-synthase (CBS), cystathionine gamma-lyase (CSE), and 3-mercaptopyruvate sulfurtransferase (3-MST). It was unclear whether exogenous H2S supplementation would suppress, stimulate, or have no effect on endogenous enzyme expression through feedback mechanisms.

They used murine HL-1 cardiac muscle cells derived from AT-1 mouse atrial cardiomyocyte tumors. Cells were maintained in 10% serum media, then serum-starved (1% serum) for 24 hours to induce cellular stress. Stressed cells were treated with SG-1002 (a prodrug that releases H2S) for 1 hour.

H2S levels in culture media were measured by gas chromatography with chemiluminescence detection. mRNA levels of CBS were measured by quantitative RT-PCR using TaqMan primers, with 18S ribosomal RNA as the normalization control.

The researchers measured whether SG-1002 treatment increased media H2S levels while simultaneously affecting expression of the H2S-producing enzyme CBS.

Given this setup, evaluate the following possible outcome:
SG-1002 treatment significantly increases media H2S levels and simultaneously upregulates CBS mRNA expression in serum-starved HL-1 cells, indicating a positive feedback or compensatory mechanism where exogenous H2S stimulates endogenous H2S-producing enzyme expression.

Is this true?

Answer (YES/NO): YES